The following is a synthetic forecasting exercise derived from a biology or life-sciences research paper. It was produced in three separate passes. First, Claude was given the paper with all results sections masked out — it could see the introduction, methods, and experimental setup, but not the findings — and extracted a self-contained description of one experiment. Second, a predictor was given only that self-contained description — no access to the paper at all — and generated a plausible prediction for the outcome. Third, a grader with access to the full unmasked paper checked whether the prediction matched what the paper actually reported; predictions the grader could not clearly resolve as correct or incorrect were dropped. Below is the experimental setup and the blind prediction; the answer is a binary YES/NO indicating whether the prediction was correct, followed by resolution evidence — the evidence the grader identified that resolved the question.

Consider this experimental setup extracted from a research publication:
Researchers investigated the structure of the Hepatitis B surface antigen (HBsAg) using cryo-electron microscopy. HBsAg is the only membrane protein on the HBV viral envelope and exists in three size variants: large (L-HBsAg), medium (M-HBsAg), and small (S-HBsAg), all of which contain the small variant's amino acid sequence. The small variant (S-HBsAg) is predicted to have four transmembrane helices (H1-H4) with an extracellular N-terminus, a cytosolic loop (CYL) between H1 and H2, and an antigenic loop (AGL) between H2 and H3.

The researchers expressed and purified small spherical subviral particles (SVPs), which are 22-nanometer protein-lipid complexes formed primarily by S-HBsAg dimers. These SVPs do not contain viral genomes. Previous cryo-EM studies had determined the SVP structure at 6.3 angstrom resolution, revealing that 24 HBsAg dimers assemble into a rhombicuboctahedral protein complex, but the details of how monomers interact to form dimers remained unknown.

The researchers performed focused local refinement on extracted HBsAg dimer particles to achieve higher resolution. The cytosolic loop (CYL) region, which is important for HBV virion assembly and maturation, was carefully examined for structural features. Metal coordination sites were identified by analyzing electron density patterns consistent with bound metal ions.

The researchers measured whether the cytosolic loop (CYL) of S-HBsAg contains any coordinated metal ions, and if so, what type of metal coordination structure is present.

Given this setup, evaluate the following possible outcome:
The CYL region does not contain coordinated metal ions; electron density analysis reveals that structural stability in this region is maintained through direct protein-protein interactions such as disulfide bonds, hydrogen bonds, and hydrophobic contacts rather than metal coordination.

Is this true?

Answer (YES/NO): NO